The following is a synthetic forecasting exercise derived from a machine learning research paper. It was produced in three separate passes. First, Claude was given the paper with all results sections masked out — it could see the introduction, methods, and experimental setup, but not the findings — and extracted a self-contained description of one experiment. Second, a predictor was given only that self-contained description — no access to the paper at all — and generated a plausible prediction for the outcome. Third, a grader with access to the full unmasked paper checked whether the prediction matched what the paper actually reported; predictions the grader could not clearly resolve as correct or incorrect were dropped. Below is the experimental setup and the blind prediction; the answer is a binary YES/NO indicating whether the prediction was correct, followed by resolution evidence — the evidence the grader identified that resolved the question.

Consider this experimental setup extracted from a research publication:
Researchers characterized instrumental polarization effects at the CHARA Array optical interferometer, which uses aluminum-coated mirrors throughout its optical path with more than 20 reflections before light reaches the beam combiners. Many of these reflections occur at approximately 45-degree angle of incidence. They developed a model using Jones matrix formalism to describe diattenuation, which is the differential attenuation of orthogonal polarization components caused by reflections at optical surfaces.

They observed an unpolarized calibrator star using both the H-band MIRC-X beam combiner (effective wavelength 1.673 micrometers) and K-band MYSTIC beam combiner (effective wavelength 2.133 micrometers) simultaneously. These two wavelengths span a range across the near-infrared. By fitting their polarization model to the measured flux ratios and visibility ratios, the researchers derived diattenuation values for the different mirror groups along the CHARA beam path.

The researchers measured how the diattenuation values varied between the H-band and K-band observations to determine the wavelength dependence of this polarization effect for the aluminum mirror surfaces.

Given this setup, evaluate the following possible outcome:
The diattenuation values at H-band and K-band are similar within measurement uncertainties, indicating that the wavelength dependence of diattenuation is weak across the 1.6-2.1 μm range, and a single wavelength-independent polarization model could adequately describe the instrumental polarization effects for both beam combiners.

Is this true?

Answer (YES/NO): NO